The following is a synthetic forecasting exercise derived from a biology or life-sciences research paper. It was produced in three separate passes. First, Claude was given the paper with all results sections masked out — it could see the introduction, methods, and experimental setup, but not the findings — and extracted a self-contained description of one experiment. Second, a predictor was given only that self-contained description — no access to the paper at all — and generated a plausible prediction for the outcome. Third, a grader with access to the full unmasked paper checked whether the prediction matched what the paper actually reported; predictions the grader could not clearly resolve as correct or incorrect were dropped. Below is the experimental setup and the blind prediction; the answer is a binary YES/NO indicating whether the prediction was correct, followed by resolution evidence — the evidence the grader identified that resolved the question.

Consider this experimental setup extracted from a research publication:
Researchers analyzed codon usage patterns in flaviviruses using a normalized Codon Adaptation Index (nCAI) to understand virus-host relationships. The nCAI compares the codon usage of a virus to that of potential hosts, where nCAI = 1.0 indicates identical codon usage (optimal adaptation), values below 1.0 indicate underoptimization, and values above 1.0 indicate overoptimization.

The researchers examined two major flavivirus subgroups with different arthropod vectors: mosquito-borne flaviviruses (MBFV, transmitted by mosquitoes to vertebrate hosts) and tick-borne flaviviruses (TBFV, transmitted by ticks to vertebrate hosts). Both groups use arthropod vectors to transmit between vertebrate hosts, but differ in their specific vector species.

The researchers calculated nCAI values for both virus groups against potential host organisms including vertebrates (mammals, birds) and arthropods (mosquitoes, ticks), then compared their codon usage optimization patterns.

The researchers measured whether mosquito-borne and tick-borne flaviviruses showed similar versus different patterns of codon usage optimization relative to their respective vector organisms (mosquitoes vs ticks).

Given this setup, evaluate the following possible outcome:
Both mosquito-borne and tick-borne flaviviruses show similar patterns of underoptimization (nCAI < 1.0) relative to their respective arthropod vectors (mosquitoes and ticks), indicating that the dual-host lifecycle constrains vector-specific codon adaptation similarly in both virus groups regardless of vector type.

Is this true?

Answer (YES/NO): NO